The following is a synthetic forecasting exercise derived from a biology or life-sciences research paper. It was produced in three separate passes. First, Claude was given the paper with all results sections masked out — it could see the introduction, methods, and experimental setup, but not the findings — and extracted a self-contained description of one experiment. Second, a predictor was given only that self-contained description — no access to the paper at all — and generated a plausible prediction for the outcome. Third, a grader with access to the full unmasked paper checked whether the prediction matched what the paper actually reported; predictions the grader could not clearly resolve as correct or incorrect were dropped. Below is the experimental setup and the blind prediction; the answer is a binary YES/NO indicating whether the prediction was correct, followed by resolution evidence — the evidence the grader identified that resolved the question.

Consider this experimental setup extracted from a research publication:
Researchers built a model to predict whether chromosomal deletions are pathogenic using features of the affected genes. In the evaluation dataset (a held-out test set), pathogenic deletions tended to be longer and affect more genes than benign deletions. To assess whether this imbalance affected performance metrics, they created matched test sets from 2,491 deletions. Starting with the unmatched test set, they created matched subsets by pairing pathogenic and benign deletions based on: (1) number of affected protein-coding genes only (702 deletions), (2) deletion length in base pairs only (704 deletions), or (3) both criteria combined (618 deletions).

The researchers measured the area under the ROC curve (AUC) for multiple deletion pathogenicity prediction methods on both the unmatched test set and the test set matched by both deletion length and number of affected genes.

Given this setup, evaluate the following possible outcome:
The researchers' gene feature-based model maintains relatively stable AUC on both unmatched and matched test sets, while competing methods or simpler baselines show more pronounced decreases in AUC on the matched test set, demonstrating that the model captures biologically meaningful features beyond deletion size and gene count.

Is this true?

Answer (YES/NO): NO